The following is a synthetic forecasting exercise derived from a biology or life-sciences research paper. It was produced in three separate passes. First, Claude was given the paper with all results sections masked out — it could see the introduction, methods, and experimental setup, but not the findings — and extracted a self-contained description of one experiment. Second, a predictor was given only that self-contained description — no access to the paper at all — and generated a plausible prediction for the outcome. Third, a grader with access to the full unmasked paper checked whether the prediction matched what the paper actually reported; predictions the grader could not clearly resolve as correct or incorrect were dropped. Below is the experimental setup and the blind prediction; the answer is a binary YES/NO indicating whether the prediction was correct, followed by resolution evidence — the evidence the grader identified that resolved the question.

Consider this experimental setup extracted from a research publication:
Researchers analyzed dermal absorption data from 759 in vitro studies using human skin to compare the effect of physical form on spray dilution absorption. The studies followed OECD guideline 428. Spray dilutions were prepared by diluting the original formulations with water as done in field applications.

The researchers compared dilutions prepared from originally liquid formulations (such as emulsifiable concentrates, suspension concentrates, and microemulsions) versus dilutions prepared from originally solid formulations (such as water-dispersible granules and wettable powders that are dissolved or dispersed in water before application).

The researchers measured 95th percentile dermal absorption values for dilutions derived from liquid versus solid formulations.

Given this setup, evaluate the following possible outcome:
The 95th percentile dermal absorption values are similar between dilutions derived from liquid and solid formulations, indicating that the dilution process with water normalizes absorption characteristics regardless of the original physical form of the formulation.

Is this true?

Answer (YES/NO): NO